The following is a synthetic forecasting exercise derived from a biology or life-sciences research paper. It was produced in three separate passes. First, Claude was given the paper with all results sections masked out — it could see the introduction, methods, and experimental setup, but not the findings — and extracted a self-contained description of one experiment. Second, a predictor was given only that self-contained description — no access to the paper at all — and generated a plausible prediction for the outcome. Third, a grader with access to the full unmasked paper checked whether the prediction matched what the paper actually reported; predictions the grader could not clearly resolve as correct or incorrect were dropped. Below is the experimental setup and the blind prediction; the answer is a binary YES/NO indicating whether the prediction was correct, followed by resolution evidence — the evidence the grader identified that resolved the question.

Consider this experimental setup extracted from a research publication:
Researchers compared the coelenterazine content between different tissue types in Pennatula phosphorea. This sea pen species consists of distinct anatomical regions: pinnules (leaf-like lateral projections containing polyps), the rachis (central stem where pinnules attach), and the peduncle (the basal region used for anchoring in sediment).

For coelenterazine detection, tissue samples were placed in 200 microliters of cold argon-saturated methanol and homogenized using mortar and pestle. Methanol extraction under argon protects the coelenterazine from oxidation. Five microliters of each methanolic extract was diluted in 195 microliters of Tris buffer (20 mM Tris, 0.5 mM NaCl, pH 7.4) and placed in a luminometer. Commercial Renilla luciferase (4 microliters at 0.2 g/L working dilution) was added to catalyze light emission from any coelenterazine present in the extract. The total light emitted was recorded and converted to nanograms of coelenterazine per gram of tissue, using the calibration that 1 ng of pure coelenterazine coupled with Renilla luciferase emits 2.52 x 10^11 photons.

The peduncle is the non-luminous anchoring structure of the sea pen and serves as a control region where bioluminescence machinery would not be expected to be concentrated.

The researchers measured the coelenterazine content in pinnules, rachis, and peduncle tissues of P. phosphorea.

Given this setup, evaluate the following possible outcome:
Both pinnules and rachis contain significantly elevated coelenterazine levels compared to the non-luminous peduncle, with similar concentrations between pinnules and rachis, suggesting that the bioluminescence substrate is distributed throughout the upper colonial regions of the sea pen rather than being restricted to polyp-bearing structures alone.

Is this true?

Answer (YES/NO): NO